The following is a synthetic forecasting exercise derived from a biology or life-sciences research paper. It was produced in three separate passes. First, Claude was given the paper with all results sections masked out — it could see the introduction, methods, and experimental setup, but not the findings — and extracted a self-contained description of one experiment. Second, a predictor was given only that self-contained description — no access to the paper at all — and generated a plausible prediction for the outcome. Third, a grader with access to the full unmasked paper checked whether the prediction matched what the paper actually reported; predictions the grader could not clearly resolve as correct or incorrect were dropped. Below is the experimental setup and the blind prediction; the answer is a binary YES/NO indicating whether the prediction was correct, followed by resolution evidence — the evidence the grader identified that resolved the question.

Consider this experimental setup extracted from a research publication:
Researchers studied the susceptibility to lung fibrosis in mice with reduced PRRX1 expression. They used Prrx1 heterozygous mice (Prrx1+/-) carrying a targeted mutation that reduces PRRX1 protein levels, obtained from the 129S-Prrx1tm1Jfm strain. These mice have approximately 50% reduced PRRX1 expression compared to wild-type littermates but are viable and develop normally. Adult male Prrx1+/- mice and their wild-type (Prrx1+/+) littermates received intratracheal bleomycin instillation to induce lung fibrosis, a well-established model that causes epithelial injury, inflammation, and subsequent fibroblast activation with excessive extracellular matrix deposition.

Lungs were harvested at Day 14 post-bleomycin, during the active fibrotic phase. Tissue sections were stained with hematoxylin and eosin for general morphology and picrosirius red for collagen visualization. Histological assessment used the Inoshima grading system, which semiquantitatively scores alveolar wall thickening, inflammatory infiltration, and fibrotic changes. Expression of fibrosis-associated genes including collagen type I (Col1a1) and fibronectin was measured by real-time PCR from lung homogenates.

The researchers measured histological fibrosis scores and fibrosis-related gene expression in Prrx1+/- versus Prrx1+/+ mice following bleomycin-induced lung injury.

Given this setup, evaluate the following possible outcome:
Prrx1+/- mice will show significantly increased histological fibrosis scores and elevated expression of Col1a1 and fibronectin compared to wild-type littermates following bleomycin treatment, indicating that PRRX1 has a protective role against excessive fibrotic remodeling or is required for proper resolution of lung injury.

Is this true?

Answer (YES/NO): NO